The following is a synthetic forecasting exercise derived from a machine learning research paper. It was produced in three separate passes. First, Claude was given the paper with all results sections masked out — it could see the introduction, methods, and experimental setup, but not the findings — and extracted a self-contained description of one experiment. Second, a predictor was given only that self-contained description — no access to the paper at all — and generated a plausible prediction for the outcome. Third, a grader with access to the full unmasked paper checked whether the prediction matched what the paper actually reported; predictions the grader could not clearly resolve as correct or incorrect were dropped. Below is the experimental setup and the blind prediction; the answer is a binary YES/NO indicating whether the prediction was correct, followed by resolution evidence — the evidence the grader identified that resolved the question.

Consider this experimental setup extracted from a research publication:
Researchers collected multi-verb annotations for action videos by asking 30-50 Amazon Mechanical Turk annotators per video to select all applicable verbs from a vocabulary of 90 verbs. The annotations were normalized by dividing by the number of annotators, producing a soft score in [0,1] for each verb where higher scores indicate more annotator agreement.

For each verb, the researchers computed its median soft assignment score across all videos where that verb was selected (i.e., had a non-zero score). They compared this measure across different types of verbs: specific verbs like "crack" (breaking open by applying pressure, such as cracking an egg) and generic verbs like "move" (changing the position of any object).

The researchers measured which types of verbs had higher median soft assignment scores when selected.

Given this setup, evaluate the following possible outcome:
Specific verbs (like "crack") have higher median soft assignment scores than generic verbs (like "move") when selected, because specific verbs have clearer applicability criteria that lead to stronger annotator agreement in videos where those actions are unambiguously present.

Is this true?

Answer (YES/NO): YES